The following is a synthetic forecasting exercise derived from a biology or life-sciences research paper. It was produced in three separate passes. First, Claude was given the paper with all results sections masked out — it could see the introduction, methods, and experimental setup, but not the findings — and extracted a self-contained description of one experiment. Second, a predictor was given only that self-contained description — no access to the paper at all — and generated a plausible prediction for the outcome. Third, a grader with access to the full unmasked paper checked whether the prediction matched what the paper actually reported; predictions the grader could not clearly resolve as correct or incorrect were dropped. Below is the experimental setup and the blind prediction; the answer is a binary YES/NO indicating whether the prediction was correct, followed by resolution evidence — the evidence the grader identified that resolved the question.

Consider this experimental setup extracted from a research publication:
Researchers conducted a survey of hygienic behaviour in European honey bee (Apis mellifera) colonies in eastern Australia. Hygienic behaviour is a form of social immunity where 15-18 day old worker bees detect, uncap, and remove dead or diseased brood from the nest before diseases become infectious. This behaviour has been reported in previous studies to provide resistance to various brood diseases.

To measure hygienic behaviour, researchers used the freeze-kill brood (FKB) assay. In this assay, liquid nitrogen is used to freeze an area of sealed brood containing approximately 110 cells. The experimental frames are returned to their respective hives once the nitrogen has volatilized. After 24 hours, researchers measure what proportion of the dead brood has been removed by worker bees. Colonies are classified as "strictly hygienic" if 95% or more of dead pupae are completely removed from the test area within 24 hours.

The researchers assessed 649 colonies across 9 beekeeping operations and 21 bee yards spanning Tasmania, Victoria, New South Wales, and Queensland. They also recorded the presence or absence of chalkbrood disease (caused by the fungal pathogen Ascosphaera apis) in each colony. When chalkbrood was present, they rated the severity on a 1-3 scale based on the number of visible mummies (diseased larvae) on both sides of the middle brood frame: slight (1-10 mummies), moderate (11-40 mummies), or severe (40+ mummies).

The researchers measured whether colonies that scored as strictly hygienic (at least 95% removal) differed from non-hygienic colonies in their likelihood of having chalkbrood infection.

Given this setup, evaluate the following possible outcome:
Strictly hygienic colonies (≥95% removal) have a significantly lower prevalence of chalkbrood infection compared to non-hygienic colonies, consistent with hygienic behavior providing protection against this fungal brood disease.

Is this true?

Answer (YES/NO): NO